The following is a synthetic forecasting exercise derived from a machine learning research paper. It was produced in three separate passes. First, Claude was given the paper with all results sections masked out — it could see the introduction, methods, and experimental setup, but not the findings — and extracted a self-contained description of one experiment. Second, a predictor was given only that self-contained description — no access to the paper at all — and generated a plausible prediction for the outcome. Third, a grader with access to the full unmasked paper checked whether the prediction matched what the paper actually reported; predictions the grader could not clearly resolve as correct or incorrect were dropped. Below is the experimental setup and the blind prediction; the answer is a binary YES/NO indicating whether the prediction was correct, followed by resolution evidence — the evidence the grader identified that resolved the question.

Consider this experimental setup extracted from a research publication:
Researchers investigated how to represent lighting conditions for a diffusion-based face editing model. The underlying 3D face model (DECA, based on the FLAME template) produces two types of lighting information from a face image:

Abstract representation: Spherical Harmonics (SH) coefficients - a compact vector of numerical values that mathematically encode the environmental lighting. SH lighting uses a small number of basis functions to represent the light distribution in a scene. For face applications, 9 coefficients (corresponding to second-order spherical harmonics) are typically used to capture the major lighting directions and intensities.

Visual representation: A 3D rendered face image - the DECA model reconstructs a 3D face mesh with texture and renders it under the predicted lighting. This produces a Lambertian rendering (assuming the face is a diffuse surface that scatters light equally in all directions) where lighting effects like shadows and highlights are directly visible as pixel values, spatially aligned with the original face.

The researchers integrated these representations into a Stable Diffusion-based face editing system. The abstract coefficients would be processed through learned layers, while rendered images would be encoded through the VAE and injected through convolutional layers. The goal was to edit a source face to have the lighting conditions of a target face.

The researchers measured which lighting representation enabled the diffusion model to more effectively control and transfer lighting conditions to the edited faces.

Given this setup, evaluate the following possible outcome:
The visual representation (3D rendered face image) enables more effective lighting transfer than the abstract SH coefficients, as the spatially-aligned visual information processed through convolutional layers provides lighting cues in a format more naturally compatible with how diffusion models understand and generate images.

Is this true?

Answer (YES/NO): YES